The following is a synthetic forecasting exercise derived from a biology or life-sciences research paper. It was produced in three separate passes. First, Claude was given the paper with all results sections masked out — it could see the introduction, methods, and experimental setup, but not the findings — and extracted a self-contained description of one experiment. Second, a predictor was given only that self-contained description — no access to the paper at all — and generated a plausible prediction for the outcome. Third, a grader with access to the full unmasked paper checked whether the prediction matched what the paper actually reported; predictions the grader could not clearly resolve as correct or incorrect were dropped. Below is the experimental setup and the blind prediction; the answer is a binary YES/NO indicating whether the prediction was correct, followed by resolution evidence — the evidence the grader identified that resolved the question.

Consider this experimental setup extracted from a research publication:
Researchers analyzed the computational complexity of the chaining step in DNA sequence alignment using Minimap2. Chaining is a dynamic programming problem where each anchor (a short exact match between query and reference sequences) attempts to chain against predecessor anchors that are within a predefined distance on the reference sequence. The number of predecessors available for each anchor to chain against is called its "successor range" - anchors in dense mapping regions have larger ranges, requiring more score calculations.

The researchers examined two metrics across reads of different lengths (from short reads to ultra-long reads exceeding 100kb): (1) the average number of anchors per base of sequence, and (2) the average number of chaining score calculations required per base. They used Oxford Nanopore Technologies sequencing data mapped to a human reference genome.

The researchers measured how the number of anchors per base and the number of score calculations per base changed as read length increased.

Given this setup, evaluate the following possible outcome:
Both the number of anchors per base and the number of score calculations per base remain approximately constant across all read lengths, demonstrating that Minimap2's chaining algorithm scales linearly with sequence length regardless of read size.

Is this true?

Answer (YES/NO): NO